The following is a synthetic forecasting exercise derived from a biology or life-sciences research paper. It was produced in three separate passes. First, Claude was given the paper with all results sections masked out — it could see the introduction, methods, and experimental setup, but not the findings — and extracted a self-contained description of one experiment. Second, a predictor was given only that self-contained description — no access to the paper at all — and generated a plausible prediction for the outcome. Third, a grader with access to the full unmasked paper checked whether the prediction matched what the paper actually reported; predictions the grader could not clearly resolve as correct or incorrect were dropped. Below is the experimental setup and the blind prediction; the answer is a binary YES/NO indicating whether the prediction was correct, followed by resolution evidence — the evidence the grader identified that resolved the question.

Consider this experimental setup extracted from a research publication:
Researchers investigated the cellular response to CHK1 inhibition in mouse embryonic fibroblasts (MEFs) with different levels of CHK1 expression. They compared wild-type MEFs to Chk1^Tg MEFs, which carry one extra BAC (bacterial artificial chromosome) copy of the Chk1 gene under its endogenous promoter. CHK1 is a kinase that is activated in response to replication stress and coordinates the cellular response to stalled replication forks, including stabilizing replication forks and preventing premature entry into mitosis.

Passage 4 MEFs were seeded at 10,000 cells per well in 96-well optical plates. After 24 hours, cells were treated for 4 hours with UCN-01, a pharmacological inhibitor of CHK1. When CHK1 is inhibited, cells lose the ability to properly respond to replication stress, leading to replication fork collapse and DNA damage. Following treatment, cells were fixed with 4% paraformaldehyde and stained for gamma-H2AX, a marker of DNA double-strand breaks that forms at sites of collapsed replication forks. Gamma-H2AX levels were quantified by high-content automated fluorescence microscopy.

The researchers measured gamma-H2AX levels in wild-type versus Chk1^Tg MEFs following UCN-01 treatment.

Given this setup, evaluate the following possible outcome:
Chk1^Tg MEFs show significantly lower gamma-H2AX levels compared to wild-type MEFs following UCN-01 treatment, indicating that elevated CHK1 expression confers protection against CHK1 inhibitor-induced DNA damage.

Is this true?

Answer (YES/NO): YES